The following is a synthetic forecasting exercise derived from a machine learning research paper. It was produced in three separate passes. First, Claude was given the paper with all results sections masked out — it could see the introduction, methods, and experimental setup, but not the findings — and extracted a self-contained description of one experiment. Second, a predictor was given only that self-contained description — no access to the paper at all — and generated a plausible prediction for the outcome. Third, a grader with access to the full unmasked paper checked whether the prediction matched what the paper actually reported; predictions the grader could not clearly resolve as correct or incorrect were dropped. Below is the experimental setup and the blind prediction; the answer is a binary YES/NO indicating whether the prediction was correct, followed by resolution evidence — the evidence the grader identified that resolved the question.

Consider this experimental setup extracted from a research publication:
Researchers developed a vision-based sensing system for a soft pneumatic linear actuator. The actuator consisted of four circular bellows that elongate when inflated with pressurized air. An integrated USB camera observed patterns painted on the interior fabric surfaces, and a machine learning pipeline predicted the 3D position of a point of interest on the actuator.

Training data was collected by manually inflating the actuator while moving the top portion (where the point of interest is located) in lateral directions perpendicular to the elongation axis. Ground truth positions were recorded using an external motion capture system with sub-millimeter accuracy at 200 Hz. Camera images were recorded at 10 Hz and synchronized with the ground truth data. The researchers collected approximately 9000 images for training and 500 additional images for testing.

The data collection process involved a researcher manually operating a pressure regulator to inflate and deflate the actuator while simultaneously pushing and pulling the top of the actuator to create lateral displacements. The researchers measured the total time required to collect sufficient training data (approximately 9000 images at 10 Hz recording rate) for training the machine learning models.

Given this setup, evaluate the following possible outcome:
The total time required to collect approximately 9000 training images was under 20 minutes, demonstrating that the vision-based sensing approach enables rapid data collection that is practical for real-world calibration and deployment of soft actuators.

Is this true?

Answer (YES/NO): NO